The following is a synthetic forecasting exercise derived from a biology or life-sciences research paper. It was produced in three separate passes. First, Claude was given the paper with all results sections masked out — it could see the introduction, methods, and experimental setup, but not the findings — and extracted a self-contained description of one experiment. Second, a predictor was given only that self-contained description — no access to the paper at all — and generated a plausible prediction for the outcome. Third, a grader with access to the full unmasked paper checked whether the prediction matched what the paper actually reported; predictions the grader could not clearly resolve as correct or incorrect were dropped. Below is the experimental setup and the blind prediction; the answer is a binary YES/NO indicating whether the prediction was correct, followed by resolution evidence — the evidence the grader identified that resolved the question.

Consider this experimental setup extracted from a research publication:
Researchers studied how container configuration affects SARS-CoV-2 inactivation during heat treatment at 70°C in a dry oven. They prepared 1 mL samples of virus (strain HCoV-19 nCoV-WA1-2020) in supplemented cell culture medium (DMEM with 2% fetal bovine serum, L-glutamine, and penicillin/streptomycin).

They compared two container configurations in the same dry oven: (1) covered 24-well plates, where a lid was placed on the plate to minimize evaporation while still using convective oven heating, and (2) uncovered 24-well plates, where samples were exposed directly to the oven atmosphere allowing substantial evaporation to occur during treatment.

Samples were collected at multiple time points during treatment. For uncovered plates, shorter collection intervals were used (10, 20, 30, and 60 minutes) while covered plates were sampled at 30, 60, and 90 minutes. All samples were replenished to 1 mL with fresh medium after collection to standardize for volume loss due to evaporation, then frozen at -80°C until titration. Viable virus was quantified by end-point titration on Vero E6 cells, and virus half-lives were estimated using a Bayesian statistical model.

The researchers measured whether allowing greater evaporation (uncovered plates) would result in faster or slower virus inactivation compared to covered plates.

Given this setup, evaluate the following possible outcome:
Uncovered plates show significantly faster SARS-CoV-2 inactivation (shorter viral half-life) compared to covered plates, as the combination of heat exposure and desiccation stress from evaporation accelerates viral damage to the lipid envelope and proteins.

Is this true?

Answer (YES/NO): NO